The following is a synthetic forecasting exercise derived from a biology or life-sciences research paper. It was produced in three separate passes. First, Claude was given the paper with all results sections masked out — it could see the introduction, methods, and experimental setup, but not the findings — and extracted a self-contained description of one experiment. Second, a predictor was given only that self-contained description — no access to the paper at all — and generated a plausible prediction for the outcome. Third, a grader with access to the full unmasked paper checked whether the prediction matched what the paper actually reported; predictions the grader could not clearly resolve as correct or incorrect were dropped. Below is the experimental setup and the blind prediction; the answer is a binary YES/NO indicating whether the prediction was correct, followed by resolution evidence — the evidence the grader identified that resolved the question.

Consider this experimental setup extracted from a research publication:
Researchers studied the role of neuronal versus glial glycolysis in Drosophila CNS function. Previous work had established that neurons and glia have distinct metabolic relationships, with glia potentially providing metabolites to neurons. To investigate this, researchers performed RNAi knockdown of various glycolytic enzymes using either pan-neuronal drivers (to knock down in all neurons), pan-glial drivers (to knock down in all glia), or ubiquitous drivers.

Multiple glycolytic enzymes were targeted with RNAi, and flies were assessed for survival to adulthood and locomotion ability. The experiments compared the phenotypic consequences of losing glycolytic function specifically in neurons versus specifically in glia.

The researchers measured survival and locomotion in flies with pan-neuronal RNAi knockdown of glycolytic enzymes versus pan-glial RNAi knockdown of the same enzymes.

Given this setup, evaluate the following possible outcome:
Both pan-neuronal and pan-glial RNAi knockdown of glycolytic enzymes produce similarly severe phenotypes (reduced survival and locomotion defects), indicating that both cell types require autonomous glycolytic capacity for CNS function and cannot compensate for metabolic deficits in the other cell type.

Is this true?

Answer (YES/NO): NO